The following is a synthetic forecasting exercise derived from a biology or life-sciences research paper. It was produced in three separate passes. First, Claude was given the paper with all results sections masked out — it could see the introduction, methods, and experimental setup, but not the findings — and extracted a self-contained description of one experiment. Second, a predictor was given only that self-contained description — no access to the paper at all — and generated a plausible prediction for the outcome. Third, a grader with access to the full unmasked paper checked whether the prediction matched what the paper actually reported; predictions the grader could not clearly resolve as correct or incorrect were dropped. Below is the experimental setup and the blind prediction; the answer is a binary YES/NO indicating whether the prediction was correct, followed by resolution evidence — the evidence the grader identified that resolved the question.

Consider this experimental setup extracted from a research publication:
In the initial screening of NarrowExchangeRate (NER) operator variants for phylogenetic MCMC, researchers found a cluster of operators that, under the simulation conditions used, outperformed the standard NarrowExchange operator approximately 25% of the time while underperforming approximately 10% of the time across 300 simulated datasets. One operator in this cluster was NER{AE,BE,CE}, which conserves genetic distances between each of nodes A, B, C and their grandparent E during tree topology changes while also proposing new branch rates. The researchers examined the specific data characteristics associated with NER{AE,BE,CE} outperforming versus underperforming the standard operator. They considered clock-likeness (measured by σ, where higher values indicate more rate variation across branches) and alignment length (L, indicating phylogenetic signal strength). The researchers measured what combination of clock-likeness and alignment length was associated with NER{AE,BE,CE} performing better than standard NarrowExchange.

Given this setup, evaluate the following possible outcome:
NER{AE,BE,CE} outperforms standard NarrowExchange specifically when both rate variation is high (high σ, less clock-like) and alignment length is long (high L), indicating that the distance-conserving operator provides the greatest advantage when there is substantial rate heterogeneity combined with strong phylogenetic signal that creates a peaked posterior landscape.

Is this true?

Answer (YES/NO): YES